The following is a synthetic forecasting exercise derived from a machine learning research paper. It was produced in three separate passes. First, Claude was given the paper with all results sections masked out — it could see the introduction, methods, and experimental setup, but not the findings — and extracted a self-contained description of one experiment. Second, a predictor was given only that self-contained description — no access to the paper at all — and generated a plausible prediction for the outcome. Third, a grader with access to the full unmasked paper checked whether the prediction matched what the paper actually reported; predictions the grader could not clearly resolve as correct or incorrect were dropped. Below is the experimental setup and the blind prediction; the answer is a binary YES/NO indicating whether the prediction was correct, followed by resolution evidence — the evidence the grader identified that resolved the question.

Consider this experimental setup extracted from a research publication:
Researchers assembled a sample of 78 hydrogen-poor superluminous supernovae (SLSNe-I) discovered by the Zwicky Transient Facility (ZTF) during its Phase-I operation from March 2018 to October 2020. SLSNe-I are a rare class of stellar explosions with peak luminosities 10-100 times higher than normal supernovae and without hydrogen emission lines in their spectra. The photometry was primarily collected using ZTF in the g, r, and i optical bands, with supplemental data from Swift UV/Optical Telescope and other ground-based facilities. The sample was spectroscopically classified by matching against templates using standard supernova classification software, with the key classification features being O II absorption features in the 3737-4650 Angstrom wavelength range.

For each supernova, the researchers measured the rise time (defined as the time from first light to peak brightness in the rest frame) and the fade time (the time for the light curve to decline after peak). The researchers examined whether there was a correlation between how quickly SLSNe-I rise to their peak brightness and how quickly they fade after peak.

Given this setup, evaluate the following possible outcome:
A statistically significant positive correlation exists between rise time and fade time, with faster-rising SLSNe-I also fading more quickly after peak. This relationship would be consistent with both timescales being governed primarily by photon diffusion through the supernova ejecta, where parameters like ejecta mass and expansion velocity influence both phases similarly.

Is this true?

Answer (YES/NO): YES